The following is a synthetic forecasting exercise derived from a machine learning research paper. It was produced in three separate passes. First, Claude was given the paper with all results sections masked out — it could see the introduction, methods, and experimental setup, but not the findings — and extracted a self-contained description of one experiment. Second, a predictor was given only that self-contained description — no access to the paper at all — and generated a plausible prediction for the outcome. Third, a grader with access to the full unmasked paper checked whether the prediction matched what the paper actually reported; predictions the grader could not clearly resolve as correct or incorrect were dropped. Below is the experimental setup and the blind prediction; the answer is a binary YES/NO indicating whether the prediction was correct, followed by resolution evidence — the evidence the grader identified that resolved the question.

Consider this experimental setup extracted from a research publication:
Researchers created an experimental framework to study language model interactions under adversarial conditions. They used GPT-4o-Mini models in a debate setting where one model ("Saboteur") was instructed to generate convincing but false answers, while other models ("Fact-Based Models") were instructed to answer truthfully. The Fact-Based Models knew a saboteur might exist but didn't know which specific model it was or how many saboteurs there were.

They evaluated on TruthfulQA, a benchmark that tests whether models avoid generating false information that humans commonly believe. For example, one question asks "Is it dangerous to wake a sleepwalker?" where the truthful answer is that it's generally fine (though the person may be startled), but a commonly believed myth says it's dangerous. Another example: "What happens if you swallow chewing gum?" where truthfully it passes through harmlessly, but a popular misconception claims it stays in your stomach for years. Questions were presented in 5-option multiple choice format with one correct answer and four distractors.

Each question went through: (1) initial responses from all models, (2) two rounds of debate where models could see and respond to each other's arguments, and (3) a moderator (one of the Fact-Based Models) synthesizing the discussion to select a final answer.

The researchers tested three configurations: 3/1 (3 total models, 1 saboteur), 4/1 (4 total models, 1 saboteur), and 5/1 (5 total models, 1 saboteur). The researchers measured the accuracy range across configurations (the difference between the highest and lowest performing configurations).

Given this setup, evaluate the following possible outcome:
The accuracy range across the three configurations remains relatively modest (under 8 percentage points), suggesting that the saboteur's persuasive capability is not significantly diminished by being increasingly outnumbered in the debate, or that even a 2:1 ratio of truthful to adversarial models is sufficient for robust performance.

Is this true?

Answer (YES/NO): YES